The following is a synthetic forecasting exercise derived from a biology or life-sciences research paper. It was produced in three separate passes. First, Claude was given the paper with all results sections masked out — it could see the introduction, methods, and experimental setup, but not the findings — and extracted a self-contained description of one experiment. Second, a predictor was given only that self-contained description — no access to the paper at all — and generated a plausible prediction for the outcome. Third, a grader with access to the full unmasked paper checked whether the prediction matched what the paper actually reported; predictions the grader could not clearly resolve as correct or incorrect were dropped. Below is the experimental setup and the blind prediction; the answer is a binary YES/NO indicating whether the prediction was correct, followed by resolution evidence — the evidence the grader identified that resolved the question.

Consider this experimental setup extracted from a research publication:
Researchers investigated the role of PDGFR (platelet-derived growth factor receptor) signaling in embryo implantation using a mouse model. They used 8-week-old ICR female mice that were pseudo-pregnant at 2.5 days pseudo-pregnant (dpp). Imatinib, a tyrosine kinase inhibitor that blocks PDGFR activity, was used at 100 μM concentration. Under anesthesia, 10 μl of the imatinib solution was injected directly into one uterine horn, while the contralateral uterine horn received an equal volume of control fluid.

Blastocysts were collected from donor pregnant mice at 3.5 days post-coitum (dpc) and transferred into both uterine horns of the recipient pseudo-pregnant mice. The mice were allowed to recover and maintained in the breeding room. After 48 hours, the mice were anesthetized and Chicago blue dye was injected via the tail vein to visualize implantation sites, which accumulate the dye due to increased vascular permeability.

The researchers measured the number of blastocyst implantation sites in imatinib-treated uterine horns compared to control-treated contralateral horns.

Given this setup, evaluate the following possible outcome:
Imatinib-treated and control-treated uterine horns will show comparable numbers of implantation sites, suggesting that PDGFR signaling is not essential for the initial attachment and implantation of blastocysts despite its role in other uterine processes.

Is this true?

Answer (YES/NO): NO